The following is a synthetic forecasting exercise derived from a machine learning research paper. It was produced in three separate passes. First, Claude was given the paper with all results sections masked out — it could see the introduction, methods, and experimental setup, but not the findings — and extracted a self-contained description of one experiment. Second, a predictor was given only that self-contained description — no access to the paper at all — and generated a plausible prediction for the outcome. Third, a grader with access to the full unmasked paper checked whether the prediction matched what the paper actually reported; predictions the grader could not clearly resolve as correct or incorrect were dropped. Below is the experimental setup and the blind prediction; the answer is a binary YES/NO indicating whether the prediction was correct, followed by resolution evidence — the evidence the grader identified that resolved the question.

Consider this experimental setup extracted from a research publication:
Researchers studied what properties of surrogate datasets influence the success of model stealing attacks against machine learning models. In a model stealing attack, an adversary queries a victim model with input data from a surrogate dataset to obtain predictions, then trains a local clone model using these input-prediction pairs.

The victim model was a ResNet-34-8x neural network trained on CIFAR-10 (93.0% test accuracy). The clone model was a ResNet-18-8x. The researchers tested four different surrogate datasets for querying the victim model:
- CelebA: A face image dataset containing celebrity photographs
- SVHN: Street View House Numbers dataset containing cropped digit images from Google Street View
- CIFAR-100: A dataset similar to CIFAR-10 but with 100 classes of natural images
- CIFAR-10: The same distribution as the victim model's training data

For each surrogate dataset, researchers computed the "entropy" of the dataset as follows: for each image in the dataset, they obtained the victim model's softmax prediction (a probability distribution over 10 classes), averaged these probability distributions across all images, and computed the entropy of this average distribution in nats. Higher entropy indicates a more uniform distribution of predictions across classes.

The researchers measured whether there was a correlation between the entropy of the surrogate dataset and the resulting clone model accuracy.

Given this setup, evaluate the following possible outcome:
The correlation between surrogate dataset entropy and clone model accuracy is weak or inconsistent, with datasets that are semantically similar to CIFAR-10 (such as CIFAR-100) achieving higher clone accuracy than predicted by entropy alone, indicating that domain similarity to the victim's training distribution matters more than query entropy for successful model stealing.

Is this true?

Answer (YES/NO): NO